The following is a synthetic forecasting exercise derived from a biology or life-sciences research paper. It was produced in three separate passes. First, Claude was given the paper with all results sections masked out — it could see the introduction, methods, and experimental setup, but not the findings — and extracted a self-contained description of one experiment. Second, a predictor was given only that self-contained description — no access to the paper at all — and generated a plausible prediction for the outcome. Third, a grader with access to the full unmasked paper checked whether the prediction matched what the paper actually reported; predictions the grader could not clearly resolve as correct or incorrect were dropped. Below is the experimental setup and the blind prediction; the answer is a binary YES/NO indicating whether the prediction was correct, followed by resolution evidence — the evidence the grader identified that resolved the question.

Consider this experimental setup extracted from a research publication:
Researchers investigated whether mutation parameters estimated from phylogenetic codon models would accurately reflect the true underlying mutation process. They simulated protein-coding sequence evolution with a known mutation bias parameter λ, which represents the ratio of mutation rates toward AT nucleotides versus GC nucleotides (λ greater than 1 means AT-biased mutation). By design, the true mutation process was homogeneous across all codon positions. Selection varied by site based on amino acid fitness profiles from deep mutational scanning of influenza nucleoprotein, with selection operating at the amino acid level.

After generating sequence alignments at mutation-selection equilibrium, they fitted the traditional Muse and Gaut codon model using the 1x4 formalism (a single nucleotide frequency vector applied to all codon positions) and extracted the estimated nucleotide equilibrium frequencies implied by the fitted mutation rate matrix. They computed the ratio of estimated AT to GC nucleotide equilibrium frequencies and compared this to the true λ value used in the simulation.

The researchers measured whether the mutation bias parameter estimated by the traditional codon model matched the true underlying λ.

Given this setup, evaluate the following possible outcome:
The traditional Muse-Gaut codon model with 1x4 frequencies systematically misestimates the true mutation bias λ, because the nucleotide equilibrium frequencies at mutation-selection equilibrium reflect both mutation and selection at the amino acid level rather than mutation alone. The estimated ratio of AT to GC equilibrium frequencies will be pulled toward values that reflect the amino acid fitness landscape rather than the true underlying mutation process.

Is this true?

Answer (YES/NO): YES